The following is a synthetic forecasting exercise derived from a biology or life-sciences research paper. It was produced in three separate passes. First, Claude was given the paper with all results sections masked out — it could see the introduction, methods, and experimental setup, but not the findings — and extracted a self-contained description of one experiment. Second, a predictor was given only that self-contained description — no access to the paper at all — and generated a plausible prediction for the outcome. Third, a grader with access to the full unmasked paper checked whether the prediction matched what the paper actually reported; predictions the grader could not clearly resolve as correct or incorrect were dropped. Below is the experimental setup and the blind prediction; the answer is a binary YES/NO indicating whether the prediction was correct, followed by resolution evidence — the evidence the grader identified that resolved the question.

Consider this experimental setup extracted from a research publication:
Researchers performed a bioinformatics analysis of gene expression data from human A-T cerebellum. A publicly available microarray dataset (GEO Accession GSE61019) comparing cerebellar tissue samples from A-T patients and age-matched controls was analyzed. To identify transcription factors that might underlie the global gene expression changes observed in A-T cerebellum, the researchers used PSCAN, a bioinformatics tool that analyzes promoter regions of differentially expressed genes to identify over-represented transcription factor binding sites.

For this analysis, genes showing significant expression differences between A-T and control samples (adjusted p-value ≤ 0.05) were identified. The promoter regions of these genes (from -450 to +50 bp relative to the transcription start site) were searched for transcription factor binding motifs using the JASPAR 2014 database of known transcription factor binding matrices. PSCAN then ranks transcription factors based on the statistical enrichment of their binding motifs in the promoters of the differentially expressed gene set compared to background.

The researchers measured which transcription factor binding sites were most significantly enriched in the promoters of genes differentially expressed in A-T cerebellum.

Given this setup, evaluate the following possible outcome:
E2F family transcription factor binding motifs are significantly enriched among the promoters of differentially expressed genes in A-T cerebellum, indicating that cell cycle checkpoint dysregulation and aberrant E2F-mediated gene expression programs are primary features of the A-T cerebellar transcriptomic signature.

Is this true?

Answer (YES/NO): NO